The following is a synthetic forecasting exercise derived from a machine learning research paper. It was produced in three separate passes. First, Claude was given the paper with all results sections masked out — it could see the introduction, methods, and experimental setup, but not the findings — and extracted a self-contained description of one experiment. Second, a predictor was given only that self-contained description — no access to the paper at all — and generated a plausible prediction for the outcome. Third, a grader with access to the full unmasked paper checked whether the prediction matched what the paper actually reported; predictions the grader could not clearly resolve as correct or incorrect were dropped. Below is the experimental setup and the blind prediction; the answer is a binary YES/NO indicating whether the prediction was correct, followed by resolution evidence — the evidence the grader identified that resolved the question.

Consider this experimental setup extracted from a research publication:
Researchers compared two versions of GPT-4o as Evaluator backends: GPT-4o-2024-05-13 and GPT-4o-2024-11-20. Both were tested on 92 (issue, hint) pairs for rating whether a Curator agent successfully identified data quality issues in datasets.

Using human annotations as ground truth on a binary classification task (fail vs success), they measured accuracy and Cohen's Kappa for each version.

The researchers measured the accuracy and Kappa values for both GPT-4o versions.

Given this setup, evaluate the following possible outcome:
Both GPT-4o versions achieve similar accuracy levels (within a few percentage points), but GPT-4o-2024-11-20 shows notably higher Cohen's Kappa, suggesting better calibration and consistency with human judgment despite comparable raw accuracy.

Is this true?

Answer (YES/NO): NO